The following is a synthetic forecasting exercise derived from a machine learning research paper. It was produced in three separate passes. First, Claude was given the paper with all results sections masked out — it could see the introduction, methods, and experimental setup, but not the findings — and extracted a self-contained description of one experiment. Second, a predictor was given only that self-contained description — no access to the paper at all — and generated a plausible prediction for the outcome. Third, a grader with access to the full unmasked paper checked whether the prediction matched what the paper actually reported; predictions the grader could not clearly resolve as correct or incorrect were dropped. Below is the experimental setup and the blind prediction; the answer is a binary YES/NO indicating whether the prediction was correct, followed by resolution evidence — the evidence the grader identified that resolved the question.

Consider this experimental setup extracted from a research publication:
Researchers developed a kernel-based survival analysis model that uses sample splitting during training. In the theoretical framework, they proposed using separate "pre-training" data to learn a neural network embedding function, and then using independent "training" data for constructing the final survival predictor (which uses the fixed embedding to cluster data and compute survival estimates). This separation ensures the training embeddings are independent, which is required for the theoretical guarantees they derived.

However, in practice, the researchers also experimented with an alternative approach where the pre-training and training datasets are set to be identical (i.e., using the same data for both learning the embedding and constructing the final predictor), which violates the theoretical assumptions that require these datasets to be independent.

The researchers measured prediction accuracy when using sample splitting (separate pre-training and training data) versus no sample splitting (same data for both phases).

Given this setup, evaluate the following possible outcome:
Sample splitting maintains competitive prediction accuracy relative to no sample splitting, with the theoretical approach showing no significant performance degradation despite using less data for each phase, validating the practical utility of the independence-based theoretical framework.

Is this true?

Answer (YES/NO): NO